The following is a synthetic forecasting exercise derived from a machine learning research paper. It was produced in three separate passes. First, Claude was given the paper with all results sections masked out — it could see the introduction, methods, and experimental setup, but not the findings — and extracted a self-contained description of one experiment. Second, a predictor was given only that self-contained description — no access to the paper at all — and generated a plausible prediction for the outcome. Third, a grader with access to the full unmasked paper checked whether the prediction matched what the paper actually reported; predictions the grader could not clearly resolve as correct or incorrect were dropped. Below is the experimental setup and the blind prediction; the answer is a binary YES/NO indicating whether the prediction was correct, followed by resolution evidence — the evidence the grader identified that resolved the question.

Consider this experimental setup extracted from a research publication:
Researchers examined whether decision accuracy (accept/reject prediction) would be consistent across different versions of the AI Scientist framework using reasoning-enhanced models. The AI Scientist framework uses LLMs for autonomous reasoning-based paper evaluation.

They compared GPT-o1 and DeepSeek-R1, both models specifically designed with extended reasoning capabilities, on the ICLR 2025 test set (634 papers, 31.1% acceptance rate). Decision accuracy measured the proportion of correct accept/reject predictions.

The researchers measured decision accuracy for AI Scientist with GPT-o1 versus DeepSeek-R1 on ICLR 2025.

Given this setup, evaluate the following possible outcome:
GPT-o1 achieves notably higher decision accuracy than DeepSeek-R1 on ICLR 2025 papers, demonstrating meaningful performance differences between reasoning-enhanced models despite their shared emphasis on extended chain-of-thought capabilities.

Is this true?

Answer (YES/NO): NO